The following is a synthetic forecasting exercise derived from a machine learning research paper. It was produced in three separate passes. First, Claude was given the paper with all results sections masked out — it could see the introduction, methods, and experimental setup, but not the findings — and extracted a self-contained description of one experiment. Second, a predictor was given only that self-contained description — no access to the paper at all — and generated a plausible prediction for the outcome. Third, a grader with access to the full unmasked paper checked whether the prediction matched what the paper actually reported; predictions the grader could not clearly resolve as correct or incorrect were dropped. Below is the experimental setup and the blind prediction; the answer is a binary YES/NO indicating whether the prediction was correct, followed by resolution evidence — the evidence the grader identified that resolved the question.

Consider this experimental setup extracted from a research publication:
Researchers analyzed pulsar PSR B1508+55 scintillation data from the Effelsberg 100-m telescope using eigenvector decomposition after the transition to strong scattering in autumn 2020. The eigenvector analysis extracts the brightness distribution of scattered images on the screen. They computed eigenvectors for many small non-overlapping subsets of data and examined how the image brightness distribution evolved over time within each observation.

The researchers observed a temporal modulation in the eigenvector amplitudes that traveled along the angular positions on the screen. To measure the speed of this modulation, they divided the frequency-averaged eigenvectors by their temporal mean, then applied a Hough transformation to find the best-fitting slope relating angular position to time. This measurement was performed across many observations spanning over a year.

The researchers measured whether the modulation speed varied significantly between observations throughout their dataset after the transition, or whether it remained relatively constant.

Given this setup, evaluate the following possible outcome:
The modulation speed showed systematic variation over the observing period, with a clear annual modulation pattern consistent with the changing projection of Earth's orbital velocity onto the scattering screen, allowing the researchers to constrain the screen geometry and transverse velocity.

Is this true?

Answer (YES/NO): NO